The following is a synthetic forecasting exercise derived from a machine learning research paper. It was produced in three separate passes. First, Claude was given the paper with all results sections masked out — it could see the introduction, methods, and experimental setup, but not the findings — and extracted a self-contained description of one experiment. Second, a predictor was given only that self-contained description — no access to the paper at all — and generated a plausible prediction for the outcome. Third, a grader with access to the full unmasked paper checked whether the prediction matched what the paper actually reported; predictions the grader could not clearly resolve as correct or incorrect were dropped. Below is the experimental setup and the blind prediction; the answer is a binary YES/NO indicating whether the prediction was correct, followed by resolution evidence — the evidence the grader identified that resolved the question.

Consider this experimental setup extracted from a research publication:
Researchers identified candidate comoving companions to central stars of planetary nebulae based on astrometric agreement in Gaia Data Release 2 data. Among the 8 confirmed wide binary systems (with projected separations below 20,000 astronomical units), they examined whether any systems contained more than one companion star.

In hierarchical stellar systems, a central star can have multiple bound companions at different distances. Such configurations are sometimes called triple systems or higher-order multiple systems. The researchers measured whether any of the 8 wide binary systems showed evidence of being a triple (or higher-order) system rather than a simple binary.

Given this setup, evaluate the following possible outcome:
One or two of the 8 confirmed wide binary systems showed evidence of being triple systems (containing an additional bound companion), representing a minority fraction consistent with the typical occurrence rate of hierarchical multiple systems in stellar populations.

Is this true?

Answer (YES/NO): YES